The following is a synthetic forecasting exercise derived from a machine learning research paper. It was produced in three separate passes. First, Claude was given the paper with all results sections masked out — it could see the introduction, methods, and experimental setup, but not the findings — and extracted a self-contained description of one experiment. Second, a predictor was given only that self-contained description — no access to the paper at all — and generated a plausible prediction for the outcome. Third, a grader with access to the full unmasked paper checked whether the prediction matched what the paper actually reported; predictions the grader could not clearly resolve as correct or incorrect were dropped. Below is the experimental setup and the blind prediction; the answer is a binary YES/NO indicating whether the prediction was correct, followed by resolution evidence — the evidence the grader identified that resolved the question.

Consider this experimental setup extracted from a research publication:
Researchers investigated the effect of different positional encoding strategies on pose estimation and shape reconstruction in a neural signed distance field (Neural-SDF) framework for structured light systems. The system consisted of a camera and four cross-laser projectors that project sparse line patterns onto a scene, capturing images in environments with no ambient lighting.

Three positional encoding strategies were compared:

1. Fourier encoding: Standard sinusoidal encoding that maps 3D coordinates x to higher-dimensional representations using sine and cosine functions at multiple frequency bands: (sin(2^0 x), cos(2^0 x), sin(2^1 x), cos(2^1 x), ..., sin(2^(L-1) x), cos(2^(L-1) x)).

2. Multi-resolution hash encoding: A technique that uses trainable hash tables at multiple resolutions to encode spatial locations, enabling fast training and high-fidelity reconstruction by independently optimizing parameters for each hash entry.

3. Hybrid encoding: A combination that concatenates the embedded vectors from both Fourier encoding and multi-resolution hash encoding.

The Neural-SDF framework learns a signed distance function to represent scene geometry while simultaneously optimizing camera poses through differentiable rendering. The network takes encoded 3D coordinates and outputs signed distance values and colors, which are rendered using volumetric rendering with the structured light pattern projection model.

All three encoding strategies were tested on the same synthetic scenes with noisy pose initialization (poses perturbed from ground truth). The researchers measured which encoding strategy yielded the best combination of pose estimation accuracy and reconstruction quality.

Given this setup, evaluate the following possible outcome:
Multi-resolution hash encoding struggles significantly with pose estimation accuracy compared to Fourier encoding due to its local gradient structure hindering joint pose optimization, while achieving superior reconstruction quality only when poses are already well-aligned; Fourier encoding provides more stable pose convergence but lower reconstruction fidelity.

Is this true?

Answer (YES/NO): NO